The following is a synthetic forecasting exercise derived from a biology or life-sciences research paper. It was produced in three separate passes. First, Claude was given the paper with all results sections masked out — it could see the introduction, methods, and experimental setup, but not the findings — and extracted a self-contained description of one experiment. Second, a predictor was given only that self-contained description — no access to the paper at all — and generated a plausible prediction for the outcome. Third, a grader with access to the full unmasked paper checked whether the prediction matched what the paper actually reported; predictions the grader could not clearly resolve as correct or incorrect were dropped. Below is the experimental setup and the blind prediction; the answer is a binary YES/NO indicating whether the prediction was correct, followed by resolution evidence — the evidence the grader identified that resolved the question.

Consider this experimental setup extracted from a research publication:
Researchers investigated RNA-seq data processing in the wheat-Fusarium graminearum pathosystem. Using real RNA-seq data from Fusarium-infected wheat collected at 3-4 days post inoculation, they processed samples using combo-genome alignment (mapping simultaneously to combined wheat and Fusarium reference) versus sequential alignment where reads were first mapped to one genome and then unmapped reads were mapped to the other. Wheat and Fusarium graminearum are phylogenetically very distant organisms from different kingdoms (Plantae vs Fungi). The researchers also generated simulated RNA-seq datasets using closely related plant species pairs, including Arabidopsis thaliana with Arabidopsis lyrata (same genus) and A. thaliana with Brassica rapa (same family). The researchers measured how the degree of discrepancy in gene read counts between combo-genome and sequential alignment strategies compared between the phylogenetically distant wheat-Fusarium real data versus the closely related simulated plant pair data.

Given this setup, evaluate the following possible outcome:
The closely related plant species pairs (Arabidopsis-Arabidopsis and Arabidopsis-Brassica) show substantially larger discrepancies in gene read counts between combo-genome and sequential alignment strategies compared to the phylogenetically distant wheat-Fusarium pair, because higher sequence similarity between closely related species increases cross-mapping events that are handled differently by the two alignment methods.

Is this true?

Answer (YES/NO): YES